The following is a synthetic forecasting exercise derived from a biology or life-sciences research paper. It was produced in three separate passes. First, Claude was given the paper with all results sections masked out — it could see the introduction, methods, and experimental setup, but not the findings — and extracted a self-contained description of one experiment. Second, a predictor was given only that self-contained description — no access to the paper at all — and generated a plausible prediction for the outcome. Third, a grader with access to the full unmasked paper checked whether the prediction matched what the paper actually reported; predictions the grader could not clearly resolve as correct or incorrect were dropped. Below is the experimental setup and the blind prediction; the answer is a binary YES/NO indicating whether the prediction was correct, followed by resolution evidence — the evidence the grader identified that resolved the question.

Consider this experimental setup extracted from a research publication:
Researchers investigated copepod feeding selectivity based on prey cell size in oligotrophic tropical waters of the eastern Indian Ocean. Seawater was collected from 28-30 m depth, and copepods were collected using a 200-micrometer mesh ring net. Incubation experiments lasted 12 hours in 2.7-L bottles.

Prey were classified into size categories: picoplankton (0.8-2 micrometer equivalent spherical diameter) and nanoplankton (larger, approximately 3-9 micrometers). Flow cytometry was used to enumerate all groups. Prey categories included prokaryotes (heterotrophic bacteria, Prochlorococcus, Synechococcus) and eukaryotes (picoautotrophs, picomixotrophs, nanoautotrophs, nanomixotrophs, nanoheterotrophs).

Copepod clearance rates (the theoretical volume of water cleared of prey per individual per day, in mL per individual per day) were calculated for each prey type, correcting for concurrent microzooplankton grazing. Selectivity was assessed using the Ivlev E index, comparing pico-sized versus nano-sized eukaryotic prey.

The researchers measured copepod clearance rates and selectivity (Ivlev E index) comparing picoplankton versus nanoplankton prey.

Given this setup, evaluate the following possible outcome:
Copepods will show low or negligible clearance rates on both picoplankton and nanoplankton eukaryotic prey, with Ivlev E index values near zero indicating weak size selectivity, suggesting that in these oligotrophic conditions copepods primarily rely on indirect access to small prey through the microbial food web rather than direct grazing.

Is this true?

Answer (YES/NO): NO